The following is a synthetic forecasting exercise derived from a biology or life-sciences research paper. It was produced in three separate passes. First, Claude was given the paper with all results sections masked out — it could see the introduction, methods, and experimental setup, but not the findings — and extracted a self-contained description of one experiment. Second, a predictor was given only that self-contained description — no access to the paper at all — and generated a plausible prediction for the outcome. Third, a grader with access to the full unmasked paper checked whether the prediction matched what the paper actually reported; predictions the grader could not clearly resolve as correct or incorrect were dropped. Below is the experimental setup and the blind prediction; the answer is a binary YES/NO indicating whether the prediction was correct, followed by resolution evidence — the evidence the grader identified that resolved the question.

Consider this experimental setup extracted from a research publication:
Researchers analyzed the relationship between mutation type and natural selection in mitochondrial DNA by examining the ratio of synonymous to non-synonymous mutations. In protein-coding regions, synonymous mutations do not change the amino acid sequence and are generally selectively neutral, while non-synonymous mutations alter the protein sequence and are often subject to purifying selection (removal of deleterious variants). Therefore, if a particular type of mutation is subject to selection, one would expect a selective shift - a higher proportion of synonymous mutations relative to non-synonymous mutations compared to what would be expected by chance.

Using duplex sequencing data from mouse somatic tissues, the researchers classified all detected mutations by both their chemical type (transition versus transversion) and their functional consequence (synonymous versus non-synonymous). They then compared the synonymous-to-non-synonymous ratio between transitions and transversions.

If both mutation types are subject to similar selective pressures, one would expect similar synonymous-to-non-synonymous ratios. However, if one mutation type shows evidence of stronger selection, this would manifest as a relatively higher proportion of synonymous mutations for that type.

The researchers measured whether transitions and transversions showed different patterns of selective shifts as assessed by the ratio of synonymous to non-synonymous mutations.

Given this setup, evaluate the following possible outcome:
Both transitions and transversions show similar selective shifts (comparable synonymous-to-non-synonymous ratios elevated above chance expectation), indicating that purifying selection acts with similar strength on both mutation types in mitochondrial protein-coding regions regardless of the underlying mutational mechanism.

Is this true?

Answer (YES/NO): NO